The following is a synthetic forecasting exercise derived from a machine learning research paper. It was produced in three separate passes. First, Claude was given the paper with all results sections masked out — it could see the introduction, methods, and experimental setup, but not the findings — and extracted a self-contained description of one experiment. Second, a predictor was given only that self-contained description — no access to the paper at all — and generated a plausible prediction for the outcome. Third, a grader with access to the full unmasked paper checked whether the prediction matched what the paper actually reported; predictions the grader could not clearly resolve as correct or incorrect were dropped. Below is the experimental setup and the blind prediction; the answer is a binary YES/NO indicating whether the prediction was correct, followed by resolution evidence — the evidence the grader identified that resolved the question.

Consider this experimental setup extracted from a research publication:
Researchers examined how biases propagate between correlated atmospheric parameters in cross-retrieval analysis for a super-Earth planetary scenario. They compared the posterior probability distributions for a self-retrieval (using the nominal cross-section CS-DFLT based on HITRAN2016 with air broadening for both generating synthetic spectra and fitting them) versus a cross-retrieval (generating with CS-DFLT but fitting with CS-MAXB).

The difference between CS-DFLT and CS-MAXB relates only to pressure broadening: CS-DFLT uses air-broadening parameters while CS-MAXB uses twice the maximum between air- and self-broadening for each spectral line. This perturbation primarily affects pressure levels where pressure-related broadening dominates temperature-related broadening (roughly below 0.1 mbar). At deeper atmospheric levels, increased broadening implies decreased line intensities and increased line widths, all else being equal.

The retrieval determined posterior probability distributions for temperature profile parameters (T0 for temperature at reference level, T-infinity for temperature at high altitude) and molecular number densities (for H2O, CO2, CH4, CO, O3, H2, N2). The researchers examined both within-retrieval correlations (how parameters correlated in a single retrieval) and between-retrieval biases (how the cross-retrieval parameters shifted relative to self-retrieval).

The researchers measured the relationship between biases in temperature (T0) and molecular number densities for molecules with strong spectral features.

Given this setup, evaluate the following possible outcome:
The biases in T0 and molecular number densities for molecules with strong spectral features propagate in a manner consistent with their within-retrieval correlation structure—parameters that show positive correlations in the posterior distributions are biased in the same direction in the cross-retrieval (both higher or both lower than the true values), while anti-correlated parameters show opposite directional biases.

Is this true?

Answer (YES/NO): YES